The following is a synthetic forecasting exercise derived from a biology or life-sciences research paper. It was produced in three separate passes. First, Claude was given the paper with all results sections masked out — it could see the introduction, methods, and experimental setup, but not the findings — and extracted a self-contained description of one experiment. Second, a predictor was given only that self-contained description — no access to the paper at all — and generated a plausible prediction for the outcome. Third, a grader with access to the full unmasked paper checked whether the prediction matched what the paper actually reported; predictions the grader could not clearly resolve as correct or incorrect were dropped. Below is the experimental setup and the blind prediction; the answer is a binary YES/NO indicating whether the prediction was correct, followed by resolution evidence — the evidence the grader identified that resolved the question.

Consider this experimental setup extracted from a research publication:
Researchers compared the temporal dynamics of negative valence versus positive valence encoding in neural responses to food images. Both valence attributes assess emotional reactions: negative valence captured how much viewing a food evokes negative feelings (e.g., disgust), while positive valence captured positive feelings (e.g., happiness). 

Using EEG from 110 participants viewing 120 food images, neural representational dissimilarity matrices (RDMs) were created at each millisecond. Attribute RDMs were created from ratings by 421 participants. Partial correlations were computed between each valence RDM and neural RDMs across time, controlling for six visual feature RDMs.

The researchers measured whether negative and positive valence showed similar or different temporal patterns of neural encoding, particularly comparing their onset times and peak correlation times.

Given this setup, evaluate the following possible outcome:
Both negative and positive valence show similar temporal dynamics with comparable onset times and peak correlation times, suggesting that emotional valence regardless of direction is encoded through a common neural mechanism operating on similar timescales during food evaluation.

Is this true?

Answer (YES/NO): YES